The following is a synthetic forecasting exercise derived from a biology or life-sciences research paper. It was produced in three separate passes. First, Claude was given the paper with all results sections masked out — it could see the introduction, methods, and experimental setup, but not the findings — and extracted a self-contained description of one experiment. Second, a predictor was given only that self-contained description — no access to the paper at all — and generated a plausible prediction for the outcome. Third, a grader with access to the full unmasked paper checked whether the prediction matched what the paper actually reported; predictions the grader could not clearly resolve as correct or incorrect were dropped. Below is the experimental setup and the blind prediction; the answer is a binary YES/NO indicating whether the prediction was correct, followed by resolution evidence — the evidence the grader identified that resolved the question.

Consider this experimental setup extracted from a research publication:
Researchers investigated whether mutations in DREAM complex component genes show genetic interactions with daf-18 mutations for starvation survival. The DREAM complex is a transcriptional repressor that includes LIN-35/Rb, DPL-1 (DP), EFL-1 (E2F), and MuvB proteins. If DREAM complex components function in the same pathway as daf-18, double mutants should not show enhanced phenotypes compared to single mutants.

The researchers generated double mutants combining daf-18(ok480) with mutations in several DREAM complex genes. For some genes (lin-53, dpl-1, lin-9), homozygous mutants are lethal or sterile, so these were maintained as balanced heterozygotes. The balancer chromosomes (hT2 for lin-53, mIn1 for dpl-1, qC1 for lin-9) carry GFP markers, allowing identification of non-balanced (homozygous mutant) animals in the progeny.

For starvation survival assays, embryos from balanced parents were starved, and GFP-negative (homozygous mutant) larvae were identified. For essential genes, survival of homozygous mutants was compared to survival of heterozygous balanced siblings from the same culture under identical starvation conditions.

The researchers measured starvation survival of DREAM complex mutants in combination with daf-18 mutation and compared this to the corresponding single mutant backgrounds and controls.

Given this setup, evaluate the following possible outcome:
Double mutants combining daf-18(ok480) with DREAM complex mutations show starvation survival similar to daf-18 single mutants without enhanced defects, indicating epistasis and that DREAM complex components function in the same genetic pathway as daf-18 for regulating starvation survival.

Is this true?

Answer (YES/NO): YES